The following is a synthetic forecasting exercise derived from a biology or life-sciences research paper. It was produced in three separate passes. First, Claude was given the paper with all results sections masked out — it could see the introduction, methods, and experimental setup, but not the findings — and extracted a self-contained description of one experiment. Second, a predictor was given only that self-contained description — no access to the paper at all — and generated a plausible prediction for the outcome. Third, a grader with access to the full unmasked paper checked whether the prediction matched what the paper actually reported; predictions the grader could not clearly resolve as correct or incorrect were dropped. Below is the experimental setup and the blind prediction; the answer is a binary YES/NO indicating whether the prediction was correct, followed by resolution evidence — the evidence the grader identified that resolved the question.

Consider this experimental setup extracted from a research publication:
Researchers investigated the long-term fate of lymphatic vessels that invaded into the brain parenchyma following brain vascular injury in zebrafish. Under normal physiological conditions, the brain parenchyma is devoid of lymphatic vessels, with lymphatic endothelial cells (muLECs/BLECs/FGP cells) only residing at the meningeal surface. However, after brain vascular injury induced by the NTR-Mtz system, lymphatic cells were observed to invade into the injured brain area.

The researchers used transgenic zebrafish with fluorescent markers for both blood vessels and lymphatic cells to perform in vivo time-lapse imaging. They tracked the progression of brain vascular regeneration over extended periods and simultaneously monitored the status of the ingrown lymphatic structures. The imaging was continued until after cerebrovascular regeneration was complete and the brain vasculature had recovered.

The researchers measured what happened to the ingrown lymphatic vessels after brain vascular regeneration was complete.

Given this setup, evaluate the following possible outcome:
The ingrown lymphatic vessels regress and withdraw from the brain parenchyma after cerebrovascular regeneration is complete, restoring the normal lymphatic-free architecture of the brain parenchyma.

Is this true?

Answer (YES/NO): NO